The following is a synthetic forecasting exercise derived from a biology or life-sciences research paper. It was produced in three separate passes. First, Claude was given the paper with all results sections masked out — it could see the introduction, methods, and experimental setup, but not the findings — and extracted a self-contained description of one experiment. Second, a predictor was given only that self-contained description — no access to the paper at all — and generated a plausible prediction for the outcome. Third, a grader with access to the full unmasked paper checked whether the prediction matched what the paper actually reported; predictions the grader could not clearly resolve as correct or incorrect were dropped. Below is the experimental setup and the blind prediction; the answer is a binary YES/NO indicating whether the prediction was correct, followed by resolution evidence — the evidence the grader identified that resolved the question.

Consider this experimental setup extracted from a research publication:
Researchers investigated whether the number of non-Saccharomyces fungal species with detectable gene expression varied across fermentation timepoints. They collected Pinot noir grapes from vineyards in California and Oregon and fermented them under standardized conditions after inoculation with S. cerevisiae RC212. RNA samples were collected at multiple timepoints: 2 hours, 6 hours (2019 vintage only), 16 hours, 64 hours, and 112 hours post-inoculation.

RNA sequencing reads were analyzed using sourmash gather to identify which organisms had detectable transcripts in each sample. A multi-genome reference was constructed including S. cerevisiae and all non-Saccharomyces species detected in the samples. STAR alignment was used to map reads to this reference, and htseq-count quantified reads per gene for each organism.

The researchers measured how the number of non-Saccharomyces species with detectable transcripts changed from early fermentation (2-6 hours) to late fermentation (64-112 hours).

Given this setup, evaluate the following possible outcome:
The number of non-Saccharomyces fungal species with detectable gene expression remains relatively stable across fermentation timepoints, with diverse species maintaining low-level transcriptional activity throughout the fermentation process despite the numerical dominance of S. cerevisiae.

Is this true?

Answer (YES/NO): NO